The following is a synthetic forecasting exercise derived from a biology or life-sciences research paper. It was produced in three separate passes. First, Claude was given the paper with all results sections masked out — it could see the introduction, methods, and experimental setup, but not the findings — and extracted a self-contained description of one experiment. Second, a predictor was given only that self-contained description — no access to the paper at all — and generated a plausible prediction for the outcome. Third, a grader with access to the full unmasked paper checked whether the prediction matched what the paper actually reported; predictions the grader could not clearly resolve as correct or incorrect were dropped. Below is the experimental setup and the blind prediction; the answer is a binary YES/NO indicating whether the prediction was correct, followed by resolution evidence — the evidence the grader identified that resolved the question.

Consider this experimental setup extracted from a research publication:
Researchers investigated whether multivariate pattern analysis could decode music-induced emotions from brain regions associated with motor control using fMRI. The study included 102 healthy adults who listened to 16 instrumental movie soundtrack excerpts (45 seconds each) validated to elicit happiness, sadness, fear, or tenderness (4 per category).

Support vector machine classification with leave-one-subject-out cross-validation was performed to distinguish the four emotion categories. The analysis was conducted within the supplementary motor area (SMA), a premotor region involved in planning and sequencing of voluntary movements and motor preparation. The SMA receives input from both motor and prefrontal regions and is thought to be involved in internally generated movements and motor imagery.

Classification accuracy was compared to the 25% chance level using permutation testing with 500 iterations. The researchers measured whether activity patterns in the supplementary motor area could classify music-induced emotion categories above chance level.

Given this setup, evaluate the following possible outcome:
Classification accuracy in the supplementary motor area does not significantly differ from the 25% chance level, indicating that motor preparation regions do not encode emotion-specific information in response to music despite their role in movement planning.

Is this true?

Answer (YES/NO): NO